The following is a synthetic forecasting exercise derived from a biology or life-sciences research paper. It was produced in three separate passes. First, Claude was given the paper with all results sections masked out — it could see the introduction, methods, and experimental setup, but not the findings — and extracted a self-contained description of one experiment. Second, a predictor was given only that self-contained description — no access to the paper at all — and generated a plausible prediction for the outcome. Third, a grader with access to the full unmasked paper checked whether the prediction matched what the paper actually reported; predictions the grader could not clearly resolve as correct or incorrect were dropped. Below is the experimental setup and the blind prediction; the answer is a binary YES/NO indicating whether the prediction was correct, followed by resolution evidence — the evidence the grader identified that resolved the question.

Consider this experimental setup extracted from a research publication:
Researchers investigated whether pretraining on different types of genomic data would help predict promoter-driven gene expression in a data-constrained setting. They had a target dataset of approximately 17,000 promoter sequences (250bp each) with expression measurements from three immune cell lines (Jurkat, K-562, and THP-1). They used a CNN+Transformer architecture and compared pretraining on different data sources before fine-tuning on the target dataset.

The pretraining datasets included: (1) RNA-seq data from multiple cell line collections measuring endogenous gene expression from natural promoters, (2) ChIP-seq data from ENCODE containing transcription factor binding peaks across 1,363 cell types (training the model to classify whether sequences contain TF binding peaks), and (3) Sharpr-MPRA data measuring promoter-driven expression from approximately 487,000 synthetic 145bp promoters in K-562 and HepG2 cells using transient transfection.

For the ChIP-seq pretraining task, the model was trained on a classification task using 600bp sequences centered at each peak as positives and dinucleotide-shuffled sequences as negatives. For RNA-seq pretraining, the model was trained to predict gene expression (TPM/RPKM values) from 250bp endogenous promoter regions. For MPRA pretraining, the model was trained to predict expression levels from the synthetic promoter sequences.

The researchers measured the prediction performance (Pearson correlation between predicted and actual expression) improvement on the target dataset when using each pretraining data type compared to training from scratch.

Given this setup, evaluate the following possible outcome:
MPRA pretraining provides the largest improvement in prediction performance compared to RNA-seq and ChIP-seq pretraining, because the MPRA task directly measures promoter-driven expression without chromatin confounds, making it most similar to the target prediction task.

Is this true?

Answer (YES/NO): YES